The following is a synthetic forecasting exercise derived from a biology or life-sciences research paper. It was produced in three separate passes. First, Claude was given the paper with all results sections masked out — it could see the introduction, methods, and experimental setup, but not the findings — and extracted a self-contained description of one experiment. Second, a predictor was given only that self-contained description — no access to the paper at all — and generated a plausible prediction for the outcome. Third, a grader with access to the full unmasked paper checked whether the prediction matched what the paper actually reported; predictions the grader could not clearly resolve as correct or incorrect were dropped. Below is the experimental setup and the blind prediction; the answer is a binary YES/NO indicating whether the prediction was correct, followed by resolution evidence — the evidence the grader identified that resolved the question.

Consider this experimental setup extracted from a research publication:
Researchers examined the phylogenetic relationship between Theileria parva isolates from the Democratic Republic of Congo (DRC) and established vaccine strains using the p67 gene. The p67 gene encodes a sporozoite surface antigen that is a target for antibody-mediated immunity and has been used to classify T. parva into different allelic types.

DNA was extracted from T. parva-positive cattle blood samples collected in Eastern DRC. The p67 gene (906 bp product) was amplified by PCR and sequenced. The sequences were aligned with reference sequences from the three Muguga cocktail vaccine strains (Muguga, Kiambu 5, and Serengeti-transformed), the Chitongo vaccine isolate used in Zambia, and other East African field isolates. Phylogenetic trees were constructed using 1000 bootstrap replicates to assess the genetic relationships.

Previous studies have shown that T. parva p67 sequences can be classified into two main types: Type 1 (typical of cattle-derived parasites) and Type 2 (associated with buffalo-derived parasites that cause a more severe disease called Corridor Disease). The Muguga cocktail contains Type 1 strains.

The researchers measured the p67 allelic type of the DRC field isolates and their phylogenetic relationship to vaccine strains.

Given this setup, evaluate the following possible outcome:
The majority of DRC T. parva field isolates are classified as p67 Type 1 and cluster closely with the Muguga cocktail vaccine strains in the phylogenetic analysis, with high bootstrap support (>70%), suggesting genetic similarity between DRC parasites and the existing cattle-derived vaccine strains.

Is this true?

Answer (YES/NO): NO